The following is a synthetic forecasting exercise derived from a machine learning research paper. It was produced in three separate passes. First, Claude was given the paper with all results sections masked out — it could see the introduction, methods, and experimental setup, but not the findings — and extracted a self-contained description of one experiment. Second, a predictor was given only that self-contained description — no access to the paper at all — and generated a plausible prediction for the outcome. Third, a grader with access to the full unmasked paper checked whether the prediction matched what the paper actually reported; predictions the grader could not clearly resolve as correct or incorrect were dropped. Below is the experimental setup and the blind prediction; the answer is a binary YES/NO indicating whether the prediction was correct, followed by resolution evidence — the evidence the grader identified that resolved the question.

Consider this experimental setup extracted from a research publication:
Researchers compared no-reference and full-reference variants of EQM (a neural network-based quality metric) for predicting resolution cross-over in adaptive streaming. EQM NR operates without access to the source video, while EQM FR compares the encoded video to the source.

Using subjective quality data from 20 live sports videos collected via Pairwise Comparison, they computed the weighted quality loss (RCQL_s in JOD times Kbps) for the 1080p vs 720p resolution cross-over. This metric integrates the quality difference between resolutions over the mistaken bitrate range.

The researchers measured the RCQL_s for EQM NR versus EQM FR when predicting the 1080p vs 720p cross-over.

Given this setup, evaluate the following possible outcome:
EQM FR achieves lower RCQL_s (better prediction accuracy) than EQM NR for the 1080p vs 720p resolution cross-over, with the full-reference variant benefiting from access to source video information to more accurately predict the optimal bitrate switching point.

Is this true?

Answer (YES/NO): NO